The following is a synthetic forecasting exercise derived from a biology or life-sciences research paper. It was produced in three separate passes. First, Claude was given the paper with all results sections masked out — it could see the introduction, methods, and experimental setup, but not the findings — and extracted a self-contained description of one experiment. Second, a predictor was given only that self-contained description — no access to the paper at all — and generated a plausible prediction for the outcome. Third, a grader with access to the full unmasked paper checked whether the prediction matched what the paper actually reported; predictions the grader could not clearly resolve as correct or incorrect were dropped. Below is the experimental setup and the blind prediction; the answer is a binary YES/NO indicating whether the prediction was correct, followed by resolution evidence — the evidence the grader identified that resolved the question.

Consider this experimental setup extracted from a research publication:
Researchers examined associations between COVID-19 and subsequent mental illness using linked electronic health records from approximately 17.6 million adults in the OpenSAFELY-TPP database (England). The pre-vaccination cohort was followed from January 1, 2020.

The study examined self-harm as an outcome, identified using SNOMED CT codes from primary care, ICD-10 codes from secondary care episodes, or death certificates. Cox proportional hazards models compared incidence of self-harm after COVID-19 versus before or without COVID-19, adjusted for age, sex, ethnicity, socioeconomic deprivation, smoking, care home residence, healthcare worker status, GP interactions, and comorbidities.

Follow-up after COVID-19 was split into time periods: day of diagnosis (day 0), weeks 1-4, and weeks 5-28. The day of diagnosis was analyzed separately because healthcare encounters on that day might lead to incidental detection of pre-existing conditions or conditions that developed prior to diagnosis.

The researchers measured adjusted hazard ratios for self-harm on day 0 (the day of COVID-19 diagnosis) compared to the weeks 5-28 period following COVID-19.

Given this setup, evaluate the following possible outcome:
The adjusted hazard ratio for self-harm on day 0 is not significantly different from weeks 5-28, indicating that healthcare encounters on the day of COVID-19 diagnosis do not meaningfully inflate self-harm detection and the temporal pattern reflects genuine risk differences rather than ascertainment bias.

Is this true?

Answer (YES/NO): NO